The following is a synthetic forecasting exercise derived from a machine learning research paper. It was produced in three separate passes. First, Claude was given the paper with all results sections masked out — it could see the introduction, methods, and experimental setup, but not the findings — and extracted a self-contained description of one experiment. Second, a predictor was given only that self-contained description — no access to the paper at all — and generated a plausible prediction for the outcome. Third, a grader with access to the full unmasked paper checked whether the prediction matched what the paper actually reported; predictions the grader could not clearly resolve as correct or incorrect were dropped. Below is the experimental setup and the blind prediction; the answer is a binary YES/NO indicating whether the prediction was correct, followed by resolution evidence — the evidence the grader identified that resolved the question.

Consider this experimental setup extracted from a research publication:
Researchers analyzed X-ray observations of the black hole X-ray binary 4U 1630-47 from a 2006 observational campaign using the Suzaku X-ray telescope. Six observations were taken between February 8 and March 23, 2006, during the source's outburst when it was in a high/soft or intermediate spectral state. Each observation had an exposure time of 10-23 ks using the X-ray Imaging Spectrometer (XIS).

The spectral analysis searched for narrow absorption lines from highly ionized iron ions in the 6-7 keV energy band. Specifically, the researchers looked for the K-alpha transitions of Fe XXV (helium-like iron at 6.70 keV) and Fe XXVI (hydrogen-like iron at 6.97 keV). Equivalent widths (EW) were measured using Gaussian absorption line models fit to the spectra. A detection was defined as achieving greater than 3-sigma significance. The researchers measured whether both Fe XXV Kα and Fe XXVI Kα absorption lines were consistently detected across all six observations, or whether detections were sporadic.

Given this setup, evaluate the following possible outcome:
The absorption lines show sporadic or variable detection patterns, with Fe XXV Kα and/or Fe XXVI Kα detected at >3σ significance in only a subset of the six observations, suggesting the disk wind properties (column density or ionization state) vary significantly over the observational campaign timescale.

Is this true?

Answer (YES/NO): NO